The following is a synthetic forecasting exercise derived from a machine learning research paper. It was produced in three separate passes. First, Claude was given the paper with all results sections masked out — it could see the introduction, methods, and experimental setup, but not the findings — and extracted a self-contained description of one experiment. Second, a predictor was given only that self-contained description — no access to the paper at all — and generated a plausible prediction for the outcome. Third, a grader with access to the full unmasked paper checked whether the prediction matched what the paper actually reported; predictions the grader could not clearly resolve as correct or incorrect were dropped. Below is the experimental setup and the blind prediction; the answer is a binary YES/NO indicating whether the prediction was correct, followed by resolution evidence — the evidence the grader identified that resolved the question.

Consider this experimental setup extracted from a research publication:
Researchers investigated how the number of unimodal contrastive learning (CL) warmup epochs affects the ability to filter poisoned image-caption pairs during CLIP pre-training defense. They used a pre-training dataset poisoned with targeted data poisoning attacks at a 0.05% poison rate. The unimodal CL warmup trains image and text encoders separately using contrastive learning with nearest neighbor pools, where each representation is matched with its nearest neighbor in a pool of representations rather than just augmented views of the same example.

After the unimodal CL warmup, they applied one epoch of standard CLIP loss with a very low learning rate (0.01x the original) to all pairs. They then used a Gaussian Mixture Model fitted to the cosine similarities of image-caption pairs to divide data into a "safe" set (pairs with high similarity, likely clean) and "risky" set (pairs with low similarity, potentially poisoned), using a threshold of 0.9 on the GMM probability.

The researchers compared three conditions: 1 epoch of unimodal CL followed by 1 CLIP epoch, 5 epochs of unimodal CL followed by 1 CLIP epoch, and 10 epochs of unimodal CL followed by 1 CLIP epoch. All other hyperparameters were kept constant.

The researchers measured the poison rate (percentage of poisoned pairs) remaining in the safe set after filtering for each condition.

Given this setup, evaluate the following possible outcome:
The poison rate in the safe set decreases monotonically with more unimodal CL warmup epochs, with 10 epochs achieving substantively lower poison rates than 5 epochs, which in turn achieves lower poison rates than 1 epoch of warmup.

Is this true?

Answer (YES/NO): NO